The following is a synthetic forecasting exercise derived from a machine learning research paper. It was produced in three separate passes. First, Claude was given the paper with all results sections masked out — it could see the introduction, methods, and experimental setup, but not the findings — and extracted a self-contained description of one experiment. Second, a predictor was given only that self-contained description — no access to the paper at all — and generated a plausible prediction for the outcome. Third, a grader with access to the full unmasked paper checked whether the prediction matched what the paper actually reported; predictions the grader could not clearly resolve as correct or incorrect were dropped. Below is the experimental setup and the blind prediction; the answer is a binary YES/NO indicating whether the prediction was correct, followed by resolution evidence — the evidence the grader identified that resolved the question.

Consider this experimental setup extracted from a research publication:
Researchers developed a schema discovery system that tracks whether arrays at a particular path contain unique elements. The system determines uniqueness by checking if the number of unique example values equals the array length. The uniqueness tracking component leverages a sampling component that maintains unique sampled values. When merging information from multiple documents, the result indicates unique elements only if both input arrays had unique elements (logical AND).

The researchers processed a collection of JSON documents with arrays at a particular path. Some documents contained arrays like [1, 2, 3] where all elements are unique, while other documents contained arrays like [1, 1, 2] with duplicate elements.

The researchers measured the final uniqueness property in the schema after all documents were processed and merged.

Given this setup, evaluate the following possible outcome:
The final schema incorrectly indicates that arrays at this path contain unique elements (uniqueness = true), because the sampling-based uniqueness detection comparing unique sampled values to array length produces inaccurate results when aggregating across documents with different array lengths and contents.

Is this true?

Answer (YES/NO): NO